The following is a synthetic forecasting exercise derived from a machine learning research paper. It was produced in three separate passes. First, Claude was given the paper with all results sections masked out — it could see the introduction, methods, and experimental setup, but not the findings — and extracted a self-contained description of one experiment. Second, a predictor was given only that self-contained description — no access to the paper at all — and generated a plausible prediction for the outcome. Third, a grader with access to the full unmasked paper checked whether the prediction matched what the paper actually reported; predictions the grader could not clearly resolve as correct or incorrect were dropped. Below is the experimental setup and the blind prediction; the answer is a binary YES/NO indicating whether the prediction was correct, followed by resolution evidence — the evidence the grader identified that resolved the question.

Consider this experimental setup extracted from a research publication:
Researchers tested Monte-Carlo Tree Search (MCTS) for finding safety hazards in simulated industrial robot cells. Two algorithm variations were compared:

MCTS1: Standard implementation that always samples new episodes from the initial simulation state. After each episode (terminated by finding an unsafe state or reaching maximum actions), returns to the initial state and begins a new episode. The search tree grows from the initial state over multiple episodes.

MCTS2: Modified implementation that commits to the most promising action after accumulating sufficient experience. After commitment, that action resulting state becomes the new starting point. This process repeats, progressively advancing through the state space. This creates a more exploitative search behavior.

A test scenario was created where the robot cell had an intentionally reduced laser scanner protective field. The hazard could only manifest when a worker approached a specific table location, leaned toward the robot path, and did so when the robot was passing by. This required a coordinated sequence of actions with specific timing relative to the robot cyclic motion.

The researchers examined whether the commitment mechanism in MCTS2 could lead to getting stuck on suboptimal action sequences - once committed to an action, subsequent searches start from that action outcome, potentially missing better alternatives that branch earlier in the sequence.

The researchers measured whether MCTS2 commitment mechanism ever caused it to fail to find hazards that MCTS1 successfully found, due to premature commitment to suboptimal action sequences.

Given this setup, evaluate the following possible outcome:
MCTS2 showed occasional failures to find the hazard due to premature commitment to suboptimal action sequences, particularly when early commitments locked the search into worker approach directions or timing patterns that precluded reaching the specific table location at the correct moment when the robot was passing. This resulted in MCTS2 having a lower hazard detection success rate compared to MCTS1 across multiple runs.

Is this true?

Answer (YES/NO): NO